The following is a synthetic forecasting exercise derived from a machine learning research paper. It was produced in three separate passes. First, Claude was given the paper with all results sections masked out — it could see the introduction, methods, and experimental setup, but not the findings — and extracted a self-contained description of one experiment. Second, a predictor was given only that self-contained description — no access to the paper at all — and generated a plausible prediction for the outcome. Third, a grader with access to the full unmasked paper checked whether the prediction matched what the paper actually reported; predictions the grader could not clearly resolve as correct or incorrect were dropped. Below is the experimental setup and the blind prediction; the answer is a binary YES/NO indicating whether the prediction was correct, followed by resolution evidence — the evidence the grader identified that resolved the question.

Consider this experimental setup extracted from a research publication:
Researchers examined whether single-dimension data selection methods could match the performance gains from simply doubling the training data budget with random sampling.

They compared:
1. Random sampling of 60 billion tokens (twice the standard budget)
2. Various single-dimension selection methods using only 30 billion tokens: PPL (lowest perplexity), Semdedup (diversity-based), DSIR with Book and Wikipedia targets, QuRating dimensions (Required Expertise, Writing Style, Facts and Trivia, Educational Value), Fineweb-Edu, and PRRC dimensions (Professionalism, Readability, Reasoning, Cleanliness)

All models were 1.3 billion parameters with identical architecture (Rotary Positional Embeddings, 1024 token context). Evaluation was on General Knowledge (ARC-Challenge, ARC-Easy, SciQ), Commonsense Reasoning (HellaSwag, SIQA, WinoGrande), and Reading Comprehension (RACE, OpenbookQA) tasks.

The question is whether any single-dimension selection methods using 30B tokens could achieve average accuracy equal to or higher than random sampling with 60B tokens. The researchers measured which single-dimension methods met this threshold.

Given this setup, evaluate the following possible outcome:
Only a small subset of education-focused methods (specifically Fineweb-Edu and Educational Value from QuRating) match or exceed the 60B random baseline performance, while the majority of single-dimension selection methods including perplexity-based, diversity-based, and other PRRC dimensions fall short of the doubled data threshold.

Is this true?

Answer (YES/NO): NO